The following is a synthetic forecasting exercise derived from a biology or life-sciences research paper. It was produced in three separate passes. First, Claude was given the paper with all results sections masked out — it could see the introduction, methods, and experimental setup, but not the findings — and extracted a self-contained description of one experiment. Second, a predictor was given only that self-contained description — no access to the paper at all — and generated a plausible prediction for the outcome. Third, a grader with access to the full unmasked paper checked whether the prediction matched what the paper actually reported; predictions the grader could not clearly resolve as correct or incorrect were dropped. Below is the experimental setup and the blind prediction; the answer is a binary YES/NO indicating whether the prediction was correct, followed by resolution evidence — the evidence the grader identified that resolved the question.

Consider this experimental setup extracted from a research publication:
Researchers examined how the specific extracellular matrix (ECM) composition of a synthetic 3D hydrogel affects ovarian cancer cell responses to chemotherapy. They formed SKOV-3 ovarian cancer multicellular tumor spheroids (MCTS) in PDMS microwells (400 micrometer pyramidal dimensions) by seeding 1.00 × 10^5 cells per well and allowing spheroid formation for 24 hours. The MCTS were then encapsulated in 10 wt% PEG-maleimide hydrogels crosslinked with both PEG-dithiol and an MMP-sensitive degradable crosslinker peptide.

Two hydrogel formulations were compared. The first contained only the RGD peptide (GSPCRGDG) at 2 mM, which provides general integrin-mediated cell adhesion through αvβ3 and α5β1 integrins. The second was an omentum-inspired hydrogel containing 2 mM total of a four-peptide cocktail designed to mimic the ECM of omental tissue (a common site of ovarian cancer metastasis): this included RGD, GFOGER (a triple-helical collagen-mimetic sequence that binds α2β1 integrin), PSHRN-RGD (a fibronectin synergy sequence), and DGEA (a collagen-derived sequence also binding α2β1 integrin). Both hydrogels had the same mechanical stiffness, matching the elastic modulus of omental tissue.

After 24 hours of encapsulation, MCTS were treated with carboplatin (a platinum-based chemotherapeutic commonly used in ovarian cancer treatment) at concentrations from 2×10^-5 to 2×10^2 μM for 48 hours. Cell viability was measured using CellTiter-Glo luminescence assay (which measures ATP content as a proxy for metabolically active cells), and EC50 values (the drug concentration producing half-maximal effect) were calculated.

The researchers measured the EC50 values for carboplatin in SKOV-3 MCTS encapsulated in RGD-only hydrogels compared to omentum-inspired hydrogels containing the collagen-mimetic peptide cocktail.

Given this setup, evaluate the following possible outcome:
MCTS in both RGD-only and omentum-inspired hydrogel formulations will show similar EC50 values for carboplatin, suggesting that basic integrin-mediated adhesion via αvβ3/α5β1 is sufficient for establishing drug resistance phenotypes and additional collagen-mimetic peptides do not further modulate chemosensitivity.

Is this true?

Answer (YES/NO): NO